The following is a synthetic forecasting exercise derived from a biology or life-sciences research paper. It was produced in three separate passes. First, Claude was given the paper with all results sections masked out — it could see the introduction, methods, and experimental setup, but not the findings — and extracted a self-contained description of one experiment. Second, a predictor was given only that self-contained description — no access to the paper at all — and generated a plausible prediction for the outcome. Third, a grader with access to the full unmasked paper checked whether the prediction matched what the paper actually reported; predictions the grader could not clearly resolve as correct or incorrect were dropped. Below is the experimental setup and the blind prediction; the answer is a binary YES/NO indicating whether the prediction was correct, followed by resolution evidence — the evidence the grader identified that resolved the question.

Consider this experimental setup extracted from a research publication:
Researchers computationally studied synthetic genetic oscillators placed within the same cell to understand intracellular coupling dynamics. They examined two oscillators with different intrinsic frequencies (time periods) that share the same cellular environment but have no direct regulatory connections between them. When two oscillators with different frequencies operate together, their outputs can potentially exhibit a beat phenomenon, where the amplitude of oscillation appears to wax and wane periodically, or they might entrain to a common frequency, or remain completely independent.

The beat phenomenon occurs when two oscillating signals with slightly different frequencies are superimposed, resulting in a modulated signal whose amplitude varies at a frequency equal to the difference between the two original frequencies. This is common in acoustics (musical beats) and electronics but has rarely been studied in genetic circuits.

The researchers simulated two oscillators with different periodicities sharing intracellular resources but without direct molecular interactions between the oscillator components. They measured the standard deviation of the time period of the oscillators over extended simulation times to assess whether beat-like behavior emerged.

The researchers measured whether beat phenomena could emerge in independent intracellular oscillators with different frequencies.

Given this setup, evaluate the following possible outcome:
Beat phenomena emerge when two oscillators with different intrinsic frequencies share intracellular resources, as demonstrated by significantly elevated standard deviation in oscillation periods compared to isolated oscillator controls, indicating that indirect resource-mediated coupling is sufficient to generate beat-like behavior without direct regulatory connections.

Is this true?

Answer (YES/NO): NO